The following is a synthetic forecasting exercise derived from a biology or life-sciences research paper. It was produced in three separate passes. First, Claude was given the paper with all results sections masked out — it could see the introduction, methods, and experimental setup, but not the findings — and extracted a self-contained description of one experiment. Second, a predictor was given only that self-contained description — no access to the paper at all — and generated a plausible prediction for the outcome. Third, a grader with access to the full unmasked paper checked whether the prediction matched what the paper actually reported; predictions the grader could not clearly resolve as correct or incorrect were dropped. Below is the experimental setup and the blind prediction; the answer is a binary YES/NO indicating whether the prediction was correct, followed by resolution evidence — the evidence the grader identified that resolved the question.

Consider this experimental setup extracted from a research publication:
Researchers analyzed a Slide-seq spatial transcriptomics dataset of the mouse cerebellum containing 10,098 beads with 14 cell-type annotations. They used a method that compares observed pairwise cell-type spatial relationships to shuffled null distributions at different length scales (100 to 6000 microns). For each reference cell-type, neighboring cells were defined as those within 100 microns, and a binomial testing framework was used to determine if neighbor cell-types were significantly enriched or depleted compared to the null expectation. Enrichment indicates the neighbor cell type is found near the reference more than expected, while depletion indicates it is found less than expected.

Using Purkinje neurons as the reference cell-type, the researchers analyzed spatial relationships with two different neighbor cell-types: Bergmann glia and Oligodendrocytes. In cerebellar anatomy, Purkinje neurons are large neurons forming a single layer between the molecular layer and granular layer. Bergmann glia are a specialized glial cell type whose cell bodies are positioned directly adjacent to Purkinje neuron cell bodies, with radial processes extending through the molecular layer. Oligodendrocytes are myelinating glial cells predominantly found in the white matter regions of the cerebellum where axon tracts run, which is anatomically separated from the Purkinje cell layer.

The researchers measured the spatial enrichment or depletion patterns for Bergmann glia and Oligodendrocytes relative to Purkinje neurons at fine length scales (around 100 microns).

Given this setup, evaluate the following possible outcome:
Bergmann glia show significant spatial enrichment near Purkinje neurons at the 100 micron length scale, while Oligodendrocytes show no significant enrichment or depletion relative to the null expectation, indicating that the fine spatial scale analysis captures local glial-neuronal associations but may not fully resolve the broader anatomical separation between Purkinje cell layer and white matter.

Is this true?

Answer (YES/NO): NO